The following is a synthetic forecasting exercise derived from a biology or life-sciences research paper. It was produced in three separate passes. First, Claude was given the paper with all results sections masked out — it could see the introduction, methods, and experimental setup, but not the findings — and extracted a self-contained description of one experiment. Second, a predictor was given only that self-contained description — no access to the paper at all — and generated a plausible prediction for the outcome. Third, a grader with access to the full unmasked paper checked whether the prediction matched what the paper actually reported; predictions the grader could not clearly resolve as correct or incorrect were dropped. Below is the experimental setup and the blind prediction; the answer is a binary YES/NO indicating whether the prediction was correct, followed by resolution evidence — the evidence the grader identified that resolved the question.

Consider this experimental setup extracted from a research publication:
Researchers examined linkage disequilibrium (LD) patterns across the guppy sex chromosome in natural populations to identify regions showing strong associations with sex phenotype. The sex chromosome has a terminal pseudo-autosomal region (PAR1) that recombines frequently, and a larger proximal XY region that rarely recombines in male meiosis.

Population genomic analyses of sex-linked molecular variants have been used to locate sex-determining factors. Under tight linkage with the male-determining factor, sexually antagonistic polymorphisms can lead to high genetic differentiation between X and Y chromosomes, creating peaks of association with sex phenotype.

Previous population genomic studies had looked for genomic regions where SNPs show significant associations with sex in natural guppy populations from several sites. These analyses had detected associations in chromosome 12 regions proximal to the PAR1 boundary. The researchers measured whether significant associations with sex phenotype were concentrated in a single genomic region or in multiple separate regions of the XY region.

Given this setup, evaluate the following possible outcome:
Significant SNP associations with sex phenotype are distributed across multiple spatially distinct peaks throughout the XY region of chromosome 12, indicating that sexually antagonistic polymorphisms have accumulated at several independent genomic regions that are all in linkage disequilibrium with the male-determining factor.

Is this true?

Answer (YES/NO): YES